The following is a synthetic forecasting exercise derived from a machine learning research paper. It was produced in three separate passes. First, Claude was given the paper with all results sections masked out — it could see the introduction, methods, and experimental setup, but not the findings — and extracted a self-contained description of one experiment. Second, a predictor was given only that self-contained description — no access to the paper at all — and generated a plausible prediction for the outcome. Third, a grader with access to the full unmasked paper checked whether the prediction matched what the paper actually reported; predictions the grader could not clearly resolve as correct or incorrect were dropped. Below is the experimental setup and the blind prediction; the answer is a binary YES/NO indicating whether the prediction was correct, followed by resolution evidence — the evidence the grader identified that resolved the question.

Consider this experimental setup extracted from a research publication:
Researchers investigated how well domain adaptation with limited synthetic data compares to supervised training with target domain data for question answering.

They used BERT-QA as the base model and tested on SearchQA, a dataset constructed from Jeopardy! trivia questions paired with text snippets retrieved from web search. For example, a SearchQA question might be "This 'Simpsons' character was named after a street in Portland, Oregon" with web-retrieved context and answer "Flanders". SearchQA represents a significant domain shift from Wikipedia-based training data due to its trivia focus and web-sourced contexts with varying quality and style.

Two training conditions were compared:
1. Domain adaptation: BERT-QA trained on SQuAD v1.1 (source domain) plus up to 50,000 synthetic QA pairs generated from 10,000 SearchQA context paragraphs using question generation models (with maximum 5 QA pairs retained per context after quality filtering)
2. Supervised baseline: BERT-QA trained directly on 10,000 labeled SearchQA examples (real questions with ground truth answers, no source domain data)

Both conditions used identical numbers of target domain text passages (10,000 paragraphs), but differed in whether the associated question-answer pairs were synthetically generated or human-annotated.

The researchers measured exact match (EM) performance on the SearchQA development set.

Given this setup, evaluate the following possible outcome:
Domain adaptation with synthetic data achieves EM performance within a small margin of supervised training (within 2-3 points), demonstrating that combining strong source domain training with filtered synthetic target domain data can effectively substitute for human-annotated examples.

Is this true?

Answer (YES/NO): NO